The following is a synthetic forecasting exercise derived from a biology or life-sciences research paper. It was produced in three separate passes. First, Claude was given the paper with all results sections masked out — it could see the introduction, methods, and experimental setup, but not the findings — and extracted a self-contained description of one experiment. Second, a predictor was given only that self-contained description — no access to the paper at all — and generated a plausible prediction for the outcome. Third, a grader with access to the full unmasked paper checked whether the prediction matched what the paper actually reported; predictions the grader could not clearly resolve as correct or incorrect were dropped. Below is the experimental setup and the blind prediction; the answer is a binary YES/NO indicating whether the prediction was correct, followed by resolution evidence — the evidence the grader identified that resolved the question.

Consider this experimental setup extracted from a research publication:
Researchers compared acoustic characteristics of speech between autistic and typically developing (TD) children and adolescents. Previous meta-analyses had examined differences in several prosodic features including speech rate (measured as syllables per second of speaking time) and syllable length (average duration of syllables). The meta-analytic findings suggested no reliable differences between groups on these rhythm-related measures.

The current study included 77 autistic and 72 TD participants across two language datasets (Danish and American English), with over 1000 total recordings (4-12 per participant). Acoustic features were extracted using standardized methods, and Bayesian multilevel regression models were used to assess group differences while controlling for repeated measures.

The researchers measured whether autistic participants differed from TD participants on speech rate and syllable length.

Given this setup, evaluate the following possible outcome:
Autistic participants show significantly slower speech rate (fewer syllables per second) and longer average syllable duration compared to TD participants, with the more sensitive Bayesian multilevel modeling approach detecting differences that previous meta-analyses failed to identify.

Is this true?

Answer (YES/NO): NO